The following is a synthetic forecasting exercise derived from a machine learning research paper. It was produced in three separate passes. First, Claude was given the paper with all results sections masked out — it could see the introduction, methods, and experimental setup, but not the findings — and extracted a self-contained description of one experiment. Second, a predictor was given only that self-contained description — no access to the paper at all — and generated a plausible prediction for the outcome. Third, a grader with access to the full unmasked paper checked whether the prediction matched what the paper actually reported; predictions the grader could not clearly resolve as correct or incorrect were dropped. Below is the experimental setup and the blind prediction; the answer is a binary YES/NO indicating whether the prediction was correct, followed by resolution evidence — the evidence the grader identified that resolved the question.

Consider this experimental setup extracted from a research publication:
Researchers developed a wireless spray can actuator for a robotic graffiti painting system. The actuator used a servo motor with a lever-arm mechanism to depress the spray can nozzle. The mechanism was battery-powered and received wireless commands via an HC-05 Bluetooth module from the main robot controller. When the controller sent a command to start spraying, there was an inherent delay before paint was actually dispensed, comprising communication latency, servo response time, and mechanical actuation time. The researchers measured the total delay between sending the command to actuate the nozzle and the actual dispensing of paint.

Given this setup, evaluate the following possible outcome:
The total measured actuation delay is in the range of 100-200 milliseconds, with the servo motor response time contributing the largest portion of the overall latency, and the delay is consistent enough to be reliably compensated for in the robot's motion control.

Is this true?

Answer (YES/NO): NO